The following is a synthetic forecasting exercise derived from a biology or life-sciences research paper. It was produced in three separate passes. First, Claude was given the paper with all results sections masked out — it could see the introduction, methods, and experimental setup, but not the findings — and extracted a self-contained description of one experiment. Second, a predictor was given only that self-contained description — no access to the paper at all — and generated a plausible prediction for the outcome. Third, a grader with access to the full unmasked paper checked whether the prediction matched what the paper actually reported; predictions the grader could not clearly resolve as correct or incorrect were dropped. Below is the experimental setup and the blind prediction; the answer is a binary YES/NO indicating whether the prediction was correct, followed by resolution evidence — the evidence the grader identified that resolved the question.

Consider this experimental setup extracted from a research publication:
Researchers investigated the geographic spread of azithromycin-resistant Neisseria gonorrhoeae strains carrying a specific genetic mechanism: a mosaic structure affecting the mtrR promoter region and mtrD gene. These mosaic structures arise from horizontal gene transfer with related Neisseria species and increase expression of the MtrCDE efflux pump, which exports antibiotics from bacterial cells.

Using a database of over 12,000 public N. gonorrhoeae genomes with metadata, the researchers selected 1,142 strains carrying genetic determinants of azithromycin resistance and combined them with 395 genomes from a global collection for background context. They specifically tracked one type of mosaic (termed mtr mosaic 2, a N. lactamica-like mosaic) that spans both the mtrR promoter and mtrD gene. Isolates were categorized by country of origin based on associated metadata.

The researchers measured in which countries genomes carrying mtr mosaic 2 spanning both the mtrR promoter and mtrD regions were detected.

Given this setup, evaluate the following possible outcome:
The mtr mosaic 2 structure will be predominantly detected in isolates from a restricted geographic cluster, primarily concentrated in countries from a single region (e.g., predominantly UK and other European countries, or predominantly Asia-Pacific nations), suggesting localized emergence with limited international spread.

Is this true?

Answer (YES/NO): NO